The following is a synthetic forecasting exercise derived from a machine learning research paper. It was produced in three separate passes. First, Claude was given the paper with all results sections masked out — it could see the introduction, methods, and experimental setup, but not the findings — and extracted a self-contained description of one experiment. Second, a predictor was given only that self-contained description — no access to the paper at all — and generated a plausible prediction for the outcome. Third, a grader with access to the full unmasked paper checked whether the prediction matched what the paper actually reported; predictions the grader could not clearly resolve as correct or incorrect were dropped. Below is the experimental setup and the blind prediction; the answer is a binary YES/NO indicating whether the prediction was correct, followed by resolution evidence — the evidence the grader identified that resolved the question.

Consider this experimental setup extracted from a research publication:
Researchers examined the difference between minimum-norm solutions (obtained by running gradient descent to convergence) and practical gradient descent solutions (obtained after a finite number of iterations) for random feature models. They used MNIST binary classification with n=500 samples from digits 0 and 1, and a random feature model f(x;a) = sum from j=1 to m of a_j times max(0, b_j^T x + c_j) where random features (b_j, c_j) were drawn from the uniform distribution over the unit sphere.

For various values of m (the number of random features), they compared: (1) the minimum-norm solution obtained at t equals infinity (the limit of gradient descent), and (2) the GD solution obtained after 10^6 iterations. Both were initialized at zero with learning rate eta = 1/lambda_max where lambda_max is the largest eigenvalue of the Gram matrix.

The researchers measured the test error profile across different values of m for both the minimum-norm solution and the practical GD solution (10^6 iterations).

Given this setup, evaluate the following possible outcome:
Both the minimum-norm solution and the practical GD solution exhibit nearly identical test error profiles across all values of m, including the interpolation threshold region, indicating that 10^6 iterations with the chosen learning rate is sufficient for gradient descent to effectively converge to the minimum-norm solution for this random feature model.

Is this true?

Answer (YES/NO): NO